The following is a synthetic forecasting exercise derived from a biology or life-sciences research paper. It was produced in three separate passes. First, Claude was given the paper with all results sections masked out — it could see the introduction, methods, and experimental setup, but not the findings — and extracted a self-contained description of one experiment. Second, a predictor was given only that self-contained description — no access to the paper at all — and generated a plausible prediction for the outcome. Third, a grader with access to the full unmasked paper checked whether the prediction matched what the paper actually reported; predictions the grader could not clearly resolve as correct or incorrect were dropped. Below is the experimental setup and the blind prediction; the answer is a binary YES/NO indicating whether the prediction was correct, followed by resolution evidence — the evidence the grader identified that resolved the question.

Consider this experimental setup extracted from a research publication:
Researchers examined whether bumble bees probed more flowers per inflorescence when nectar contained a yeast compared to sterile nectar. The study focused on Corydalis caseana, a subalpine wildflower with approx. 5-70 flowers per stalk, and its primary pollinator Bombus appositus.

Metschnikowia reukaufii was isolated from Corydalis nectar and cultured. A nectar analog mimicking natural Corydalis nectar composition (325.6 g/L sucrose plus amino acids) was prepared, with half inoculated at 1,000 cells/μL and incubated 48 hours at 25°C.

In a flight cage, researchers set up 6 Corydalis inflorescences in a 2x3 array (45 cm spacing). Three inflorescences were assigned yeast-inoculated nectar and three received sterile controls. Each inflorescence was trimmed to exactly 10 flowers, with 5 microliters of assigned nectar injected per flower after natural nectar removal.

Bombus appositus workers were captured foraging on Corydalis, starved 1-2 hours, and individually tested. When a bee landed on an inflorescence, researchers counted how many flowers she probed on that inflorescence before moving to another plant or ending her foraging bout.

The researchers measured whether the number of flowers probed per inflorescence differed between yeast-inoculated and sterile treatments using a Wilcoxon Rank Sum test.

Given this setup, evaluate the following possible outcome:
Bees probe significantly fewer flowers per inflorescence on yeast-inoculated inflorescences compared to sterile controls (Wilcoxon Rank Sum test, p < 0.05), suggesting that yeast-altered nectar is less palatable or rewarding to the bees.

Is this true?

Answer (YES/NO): NO